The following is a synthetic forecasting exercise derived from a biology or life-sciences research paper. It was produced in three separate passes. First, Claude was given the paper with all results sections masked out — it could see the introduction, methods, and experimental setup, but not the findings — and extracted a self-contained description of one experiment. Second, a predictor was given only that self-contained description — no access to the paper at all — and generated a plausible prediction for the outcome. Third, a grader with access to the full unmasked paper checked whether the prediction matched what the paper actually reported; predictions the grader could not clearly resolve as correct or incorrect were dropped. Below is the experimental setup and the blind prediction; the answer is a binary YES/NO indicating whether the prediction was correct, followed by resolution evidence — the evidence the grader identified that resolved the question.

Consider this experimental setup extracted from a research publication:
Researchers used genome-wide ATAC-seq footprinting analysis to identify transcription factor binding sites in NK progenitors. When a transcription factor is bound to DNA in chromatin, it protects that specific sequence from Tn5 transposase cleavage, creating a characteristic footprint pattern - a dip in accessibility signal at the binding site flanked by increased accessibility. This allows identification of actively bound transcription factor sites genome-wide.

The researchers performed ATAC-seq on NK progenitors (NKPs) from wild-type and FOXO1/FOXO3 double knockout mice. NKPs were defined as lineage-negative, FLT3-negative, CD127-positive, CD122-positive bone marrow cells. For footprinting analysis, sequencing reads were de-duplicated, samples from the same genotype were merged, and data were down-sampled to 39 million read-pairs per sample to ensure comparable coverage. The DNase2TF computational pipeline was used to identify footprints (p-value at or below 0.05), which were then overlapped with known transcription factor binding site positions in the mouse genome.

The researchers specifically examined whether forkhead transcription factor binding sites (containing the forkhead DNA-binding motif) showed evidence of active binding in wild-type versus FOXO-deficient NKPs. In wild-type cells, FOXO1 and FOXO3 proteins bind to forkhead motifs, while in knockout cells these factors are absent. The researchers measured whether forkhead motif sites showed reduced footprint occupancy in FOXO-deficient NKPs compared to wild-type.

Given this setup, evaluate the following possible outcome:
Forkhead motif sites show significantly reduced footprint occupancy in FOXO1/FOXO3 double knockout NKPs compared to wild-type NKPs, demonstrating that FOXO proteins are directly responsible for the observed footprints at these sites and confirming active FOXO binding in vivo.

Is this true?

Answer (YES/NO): NO